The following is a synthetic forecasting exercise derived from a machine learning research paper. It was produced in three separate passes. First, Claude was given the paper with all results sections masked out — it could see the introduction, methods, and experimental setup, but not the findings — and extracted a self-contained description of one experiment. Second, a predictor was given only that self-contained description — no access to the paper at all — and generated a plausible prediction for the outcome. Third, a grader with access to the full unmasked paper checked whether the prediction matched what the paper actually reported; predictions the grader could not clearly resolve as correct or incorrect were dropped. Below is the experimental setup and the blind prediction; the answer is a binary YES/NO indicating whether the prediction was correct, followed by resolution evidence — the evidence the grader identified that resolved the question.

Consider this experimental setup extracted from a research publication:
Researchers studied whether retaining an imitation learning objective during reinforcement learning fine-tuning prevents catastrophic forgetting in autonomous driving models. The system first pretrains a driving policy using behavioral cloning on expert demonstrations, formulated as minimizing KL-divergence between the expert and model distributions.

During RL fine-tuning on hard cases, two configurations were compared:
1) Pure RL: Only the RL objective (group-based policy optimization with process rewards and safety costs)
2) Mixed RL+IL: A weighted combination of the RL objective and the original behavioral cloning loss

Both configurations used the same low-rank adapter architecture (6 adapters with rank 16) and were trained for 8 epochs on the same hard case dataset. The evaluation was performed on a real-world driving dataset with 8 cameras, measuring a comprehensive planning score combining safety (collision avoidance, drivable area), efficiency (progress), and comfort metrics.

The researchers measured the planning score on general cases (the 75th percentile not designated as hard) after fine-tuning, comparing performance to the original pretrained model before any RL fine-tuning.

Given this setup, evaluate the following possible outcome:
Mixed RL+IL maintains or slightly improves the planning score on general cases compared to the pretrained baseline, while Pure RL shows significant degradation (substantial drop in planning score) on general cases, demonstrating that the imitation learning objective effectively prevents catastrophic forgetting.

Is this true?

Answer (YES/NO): NO